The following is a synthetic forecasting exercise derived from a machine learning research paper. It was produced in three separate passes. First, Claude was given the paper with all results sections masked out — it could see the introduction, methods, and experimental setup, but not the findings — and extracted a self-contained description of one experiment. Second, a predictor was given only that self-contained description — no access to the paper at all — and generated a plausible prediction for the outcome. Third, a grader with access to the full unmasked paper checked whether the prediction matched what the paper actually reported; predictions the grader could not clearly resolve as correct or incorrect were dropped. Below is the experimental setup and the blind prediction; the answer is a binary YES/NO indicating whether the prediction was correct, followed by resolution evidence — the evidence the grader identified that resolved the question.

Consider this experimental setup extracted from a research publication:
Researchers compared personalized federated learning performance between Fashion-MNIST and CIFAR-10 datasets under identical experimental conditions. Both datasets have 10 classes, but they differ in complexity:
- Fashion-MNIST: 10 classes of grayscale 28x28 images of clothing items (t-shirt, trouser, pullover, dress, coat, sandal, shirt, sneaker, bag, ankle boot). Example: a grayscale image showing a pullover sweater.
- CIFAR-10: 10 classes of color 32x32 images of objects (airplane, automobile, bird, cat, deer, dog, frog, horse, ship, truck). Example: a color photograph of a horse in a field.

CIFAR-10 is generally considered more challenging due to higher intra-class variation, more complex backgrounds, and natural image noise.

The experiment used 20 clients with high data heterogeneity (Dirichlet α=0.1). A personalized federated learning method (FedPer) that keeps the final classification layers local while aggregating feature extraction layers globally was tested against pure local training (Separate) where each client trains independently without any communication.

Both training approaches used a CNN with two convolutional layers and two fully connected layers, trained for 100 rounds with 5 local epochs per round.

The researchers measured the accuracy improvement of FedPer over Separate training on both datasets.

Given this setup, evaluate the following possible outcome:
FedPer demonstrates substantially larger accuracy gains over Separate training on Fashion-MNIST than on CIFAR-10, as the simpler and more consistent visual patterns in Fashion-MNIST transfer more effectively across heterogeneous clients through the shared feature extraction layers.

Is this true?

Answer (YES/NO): NO